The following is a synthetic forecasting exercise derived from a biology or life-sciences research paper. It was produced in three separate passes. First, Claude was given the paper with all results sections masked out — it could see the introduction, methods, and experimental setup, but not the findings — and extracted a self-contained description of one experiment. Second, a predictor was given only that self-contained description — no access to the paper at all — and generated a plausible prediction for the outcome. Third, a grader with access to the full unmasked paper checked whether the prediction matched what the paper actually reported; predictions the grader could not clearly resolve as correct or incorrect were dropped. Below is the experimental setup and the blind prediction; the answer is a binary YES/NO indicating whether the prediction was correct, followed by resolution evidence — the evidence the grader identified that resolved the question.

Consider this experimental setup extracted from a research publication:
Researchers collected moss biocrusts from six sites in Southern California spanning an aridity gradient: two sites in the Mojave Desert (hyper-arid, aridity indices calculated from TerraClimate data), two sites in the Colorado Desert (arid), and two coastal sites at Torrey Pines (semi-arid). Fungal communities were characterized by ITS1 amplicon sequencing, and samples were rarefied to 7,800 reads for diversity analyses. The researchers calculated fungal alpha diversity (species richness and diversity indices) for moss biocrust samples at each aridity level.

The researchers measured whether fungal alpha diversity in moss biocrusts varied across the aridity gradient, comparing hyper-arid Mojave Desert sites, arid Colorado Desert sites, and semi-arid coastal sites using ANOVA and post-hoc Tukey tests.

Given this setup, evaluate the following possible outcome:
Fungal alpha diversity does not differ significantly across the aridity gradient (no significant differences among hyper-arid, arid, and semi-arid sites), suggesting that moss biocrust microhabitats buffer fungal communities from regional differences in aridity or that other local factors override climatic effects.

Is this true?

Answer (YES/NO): NO